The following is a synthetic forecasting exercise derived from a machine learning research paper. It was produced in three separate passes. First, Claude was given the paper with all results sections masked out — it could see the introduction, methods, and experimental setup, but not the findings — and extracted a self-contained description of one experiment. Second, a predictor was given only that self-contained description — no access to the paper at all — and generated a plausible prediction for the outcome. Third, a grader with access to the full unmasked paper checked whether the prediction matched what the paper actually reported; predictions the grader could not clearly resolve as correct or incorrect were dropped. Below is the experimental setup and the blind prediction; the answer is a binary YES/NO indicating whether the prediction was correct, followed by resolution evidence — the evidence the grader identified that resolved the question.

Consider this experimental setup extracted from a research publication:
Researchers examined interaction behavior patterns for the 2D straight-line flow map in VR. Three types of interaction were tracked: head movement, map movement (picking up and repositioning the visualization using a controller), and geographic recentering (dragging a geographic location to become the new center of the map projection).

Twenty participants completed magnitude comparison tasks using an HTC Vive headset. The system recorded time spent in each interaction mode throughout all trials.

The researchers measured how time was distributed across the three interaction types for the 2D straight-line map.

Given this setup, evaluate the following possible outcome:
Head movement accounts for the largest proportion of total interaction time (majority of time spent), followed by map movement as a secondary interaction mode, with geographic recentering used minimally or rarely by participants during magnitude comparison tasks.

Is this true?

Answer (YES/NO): NO